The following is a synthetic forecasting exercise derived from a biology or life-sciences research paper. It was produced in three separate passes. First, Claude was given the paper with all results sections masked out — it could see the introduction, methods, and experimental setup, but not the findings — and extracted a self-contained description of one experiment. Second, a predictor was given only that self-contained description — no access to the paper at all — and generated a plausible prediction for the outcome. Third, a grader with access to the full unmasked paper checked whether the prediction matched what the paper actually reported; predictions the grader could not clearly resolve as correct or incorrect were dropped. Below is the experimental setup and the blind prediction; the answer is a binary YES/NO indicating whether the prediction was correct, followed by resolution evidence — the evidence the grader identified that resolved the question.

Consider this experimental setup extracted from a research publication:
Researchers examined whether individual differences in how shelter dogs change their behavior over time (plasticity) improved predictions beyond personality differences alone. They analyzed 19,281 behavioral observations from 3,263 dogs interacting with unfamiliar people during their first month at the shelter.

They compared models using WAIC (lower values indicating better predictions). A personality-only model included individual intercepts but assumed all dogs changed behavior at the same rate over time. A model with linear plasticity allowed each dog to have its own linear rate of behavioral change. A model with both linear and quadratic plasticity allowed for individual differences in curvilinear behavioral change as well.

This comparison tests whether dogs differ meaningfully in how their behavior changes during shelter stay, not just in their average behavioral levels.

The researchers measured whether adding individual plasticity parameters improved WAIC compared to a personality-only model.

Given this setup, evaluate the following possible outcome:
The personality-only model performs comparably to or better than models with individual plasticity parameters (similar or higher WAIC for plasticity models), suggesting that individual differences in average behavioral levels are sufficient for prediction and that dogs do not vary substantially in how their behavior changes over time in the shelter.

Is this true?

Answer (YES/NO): NO